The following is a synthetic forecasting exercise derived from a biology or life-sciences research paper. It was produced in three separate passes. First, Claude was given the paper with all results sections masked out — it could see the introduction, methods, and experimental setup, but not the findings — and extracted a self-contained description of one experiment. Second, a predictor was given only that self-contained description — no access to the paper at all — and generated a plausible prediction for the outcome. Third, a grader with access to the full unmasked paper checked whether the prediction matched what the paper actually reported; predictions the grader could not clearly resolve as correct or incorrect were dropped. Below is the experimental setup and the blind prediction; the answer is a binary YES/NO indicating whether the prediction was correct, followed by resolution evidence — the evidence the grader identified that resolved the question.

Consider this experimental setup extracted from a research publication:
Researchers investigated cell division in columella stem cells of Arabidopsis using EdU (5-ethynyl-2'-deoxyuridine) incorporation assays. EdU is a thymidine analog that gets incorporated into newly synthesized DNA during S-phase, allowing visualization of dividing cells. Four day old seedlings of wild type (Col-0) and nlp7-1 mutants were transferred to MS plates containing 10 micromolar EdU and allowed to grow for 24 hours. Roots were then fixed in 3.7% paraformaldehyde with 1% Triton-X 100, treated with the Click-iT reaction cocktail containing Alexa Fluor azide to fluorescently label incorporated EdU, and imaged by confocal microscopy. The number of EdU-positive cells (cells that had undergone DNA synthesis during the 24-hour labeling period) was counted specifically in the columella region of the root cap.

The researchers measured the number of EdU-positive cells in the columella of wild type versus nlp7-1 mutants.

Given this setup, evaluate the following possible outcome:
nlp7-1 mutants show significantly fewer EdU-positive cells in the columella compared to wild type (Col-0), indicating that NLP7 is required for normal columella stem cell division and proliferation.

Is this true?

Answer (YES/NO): NO